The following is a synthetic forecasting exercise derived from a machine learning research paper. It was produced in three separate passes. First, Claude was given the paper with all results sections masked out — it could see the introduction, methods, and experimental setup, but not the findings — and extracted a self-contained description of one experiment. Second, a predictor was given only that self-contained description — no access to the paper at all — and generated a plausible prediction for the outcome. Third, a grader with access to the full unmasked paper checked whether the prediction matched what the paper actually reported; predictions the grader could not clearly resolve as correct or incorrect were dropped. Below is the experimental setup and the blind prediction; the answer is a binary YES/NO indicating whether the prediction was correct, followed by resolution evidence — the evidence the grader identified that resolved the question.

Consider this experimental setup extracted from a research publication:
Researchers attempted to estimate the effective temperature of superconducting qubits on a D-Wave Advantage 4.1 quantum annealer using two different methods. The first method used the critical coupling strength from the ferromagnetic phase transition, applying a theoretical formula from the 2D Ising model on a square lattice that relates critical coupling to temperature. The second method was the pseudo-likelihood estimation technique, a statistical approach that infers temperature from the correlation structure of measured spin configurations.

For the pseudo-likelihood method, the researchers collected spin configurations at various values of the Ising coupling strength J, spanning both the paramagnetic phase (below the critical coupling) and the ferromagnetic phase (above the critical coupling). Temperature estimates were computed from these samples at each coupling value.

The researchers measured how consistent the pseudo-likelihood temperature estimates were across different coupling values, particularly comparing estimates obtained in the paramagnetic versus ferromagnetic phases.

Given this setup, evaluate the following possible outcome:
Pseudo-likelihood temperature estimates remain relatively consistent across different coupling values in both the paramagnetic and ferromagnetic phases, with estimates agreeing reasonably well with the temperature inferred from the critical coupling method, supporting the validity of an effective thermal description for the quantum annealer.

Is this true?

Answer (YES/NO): NO